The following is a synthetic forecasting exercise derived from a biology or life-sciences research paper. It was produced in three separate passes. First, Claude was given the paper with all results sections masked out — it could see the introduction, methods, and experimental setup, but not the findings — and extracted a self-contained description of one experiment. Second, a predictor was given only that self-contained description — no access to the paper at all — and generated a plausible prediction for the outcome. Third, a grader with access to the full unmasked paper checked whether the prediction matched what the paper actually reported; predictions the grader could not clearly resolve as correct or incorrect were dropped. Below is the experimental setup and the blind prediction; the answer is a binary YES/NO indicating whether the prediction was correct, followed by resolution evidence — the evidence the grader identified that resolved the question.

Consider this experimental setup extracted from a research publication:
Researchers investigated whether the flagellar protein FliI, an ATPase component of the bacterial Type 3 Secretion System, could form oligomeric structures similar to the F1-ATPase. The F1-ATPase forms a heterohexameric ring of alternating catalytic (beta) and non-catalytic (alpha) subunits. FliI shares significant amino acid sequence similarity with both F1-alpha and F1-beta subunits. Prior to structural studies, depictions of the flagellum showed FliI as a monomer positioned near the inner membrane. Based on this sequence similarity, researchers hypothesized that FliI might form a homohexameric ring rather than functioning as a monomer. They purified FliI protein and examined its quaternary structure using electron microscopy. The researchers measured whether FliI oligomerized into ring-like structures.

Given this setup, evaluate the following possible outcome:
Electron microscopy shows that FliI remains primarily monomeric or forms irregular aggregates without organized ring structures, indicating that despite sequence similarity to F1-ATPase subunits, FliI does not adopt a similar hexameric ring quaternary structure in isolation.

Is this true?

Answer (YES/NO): NO